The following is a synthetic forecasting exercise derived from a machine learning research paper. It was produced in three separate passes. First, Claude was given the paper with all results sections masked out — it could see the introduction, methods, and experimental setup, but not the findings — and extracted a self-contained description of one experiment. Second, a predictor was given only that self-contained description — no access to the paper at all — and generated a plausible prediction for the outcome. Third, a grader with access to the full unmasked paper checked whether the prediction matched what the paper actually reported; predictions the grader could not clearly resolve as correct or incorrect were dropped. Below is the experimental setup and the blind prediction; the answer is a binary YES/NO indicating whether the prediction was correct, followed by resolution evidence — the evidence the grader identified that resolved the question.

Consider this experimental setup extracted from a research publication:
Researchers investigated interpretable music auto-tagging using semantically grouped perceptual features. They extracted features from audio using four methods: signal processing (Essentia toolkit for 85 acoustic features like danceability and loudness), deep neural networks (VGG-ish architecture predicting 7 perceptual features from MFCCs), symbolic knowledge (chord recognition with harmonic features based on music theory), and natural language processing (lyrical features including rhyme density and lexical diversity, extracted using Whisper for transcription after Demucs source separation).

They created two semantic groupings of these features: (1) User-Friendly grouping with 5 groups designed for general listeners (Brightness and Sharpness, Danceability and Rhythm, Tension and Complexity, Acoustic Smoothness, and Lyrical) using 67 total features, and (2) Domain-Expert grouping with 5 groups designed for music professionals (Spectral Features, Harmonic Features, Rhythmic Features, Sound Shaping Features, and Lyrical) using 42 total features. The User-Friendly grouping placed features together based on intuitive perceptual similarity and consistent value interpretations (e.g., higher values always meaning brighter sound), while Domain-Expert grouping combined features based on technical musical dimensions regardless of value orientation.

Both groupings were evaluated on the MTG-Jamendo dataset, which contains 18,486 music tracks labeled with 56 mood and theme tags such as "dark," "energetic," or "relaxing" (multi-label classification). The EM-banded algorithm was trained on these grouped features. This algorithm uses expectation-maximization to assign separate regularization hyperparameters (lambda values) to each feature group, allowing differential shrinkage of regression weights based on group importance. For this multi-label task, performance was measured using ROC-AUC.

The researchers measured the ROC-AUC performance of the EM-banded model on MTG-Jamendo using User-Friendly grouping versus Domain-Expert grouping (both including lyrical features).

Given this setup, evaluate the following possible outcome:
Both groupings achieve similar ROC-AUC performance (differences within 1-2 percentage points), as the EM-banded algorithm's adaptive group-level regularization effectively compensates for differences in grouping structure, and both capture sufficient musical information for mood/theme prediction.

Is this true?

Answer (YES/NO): NO